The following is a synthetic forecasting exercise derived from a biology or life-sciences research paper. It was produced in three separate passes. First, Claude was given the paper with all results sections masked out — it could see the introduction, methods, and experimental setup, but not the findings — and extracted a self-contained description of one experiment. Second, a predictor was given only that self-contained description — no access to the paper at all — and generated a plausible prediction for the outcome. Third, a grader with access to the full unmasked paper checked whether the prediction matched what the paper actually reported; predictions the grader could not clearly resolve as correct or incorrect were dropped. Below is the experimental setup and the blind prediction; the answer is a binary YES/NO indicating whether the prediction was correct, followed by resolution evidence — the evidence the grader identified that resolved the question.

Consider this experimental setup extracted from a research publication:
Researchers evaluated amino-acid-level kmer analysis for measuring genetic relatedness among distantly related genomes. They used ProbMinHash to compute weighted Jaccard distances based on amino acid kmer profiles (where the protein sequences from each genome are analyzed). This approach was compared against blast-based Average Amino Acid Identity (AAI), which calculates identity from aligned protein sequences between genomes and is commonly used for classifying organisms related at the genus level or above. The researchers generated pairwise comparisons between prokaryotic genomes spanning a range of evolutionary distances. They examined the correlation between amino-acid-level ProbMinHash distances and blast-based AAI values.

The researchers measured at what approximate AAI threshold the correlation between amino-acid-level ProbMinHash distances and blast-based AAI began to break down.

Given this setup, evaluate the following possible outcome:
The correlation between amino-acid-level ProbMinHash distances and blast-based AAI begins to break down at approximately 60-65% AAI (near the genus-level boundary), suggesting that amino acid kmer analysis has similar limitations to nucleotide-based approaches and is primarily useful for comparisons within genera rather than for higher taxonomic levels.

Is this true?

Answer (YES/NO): NO